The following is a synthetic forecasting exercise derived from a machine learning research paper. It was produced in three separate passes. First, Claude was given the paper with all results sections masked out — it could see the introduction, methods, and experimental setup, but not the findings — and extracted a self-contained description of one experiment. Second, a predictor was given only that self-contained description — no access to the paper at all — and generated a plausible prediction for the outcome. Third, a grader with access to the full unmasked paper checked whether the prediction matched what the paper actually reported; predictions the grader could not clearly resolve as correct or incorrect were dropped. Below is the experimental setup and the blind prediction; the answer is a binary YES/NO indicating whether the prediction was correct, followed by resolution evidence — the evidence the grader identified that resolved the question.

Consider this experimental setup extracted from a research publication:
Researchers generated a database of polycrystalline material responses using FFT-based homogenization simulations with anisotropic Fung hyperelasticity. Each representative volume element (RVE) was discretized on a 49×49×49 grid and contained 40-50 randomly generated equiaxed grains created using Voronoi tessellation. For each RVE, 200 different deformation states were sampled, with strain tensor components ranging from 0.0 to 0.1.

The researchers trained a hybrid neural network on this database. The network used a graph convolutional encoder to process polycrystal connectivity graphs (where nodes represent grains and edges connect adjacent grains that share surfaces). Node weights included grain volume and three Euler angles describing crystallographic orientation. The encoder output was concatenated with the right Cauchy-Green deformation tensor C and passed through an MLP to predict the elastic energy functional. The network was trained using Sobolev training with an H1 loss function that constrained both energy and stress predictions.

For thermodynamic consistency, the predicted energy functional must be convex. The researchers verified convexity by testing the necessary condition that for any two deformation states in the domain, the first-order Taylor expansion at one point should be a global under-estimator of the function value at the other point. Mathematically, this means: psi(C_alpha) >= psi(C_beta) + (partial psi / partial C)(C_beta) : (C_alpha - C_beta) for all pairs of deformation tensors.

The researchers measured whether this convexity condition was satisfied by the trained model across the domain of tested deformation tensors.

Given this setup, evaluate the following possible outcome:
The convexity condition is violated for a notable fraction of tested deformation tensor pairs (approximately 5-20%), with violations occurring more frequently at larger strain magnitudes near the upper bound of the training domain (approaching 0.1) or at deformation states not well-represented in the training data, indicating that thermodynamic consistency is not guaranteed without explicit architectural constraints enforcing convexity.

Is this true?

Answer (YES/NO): NO